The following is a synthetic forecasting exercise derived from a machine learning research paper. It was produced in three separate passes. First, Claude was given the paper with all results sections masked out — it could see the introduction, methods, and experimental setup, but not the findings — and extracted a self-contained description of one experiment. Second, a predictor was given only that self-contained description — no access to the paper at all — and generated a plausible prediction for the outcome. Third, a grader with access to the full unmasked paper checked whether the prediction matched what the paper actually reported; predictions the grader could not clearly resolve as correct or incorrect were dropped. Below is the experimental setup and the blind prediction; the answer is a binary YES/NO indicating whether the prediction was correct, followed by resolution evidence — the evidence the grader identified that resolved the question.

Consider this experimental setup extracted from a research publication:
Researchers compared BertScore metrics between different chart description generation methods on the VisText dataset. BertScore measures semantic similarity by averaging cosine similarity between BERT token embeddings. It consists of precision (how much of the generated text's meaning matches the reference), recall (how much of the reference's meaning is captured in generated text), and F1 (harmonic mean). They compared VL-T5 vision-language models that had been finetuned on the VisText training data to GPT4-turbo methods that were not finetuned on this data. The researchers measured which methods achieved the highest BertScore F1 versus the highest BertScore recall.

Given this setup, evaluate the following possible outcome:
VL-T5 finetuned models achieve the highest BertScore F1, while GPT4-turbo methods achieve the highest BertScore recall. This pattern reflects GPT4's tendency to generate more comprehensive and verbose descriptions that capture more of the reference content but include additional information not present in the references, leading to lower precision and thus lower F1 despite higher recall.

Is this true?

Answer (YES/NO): YES